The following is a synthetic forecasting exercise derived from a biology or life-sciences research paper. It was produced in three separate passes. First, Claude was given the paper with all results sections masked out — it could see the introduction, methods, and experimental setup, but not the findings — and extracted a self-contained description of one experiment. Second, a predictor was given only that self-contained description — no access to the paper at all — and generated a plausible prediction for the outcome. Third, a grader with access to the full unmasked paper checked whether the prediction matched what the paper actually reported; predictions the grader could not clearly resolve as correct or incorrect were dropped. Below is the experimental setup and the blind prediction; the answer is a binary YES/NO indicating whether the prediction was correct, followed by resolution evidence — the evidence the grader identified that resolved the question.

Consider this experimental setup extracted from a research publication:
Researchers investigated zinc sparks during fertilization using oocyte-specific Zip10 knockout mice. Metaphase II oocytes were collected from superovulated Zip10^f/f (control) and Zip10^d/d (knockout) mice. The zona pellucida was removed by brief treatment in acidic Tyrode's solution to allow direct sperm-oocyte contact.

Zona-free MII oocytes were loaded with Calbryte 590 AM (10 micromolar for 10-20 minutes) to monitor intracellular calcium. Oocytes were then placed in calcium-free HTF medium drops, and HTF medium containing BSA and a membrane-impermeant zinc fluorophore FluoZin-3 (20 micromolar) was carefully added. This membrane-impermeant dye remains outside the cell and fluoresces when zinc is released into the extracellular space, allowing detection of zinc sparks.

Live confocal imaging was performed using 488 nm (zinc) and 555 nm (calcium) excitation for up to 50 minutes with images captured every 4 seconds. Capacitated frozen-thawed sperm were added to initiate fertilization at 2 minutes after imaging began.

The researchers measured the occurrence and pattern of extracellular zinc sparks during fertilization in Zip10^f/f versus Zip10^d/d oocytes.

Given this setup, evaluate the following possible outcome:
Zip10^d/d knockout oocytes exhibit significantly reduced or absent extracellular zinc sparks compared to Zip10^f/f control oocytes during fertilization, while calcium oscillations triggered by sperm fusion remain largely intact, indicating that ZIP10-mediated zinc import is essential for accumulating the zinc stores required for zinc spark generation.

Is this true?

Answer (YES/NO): YES